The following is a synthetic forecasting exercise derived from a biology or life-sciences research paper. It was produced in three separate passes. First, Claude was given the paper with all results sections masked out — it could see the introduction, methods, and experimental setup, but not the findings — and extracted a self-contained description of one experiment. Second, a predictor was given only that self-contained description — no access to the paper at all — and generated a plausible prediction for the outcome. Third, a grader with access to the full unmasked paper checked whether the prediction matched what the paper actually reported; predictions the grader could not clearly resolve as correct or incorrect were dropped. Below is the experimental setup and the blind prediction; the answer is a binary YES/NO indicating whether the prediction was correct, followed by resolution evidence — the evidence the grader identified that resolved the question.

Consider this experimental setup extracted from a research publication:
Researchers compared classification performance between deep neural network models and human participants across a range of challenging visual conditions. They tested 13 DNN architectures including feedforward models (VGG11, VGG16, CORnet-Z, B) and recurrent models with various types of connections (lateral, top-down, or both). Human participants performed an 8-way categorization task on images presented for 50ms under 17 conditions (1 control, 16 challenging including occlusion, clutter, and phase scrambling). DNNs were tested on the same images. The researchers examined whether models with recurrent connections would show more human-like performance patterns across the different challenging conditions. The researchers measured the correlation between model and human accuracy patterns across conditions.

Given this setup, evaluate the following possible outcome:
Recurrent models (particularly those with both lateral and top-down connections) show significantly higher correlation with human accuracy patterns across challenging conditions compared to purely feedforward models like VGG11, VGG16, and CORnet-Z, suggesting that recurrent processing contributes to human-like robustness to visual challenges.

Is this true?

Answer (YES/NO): NO